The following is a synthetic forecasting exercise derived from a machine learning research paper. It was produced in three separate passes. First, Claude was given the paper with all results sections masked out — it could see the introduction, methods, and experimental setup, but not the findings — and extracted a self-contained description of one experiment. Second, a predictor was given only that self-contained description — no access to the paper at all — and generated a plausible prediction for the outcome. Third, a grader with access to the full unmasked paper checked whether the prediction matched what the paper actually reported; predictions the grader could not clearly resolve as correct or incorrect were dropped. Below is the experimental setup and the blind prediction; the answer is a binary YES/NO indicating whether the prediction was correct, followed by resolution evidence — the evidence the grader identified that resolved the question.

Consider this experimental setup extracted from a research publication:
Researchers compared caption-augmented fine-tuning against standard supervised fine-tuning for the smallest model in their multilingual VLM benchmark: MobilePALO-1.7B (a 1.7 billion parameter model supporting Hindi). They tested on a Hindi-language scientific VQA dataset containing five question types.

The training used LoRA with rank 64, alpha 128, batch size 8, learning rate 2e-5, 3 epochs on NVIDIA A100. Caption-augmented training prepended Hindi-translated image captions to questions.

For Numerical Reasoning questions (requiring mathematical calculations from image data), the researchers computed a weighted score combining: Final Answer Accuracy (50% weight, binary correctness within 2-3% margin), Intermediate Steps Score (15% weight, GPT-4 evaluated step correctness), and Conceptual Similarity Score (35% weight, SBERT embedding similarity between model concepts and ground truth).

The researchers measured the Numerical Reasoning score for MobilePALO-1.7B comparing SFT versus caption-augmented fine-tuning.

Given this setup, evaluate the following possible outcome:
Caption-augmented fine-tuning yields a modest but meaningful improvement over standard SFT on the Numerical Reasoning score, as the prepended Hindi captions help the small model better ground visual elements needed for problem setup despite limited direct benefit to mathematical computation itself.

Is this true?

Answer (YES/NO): NO